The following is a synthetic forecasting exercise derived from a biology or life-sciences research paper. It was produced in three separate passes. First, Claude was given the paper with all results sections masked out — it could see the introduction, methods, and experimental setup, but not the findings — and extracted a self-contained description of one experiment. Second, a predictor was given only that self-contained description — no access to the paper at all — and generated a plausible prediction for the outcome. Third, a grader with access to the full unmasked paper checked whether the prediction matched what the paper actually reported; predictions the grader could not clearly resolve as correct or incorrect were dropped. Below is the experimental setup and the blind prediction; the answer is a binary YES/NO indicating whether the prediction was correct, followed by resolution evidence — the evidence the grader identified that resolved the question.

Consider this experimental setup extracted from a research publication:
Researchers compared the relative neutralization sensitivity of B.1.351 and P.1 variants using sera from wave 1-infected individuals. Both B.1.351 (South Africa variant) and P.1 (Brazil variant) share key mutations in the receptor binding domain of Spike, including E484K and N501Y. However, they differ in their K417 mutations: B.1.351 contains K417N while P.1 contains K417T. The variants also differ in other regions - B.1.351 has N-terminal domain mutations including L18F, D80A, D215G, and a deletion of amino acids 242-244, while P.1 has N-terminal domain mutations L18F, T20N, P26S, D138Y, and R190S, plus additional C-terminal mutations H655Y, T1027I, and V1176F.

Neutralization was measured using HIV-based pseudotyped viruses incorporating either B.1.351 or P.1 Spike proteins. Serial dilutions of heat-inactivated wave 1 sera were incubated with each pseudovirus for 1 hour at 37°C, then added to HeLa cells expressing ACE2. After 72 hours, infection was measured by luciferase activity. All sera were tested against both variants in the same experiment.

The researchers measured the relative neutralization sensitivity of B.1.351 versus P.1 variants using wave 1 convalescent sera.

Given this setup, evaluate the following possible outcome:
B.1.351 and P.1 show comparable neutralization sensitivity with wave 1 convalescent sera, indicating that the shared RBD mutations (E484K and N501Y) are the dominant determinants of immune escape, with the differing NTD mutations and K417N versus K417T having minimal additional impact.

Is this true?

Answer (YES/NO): NO